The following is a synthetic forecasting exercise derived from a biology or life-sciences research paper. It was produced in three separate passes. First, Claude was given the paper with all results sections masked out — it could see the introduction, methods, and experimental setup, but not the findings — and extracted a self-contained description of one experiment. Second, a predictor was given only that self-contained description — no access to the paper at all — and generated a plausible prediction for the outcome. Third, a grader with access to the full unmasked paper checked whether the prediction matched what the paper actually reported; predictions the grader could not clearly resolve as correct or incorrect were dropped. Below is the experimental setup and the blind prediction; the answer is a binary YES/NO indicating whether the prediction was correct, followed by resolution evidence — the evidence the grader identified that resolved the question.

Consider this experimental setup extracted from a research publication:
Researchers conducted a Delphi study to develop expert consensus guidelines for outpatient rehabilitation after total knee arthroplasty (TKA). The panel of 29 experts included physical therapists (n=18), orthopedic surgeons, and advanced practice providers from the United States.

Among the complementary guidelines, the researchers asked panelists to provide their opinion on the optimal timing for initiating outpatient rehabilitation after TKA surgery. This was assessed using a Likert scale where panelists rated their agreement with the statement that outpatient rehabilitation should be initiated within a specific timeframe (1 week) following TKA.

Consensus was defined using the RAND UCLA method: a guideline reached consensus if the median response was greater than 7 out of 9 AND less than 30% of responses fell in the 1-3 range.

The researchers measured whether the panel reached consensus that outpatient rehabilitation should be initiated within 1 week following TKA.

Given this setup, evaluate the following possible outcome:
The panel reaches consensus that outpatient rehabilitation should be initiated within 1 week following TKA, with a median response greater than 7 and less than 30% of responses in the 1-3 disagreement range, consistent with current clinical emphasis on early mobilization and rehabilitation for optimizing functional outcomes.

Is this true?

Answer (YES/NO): YES